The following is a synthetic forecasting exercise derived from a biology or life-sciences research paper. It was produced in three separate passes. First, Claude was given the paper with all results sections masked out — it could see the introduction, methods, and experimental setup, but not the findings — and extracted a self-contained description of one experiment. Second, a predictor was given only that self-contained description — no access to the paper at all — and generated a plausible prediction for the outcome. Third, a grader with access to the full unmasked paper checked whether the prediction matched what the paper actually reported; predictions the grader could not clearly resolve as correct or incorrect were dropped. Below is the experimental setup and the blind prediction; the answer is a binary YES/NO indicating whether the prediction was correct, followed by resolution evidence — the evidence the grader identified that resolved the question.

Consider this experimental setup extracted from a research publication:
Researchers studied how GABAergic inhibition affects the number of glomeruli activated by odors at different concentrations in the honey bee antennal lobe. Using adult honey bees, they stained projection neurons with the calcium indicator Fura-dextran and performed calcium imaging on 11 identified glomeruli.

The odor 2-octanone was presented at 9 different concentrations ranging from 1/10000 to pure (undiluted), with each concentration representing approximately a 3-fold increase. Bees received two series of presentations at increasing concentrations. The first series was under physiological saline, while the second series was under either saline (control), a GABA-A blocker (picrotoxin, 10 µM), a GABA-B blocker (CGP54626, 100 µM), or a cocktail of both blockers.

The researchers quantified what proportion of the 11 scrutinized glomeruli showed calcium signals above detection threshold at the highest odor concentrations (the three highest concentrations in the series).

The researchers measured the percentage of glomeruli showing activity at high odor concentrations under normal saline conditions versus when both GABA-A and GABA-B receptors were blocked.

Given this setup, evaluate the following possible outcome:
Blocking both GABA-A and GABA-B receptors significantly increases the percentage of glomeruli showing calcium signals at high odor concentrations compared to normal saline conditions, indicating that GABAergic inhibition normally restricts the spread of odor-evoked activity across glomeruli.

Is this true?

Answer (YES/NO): YES